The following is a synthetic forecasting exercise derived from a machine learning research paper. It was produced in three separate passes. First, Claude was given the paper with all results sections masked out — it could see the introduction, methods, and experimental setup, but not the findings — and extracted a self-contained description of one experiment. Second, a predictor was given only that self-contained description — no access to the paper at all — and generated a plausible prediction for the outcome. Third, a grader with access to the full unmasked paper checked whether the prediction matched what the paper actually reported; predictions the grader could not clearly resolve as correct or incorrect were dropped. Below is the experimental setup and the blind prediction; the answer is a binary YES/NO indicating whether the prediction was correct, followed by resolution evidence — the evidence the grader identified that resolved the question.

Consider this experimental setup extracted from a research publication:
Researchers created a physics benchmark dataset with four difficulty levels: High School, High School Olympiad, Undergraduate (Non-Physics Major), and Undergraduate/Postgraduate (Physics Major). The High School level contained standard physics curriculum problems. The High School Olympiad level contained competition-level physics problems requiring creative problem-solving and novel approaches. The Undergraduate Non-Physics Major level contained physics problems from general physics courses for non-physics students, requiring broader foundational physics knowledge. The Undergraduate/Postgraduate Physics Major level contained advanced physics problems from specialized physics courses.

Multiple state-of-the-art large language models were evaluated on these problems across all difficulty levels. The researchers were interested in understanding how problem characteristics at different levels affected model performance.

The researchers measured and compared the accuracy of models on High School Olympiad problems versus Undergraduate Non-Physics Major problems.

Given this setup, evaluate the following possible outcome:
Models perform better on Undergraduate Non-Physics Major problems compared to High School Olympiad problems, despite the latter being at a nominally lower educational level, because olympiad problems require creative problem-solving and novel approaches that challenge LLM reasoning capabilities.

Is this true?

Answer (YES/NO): YES